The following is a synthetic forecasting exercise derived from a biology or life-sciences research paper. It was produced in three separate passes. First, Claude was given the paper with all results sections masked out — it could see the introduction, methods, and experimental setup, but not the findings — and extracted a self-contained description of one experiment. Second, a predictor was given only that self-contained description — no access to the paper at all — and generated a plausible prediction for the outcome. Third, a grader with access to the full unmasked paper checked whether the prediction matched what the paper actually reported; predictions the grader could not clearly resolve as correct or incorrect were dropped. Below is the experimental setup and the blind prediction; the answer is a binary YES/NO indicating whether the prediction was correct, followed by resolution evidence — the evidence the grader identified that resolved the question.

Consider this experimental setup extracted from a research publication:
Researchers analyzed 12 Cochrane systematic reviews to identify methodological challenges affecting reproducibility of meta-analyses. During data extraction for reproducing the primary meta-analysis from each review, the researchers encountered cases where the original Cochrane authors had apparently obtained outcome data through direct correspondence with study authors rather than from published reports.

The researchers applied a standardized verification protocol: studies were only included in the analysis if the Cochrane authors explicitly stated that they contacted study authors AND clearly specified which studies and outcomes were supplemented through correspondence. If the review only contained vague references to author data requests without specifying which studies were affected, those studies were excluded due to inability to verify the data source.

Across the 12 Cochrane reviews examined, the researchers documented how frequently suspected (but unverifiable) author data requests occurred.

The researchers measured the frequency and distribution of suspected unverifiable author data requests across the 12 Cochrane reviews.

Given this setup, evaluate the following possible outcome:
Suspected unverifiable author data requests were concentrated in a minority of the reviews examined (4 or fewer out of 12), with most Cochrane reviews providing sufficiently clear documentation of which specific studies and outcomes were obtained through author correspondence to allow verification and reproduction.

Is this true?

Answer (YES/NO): YES